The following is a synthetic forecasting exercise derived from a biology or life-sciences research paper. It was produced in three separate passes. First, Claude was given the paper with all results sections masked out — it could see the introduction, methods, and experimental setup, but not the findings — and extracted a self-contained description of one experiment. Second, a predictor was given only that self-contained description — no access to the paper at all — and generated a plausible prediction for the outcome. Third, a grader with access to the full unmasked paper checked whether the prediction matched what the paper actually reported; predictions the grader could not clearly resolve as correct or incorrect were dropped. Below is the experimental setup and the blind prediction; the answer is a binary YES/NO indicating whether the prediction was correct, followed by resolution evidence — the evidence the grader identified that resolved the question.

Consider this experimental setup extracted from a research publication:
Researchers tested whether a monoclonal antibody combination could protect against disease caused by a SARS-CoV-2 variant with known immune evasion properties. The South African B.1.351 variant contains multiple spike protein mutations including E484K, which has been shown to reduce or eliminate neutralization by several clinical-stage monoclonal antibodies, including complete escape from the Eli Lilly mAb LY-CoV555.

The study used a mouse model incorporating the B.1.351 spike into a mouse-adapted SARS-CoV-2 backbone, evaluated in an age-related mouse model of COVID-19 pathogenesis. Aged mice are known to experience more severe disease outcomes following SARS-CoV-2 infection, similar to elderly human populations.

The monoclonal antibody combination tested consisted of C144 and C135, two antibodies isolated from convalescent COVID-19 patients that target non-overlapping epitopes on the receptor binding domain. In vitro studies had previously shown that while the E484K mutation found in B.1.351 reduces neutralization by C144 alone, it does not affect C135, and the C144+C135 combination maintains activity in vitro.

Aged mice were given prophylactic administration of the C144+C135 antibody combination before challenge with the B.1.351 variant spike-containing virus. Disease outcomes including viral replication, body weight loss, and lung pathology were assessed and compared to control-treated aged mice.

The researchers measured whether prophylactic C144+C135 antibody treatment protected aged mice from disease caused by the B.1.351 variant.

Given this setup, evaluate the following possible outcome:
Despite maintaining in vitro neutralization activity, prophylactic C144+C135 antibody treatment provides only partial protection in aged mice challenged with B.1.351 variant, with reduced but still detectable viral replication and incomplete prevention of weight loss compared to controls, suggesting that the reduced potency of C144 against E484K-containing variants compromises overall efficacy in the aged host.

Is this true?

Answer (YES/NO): NO